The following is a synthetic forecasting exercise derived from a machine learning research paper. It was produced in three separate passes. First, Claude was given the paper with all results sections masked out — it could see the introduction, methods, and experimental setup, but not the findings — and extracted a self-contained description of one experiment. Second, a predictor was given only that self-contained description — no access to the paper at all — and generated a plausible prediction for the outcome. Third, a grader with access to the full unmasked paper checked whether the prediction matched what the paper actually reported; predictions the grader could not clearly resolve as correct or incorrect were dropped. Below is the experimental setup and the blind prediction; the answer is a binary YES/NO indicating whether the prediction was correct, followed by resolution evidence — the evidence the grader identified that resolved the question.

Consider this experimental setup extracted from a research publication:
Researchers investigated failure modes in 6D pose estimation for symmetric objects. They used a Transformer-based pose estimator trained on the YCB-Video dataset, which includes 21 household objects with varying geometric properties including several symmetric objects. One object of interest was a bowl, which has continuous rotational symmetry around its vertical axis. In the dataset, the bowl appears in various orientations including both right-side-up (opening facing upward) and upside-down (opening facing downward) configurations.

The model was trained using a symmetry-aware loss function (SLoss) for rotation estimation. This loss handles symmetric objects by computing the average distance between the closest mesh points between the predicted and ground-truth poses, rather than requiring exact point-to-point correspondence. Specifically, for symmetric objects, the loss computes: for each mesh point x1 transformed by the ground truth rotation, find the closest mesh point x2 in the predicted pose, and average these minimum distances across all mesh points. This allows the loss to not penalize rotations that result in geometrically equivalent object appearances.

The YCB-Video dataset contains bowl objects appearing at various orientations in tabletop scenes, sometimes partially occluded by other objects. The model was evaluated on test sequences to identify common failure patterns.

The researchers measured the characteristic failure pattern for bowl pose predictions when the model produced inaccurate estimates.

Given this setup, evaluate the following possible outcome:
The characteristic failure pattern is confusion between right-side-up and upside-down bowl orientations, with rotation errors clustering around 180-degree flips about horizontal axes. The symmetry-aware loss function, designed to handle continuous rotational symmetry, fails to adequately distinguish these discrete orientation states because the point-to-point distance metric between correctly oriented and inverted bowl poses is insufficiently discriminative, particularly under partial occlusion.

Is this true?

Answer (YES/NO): YES